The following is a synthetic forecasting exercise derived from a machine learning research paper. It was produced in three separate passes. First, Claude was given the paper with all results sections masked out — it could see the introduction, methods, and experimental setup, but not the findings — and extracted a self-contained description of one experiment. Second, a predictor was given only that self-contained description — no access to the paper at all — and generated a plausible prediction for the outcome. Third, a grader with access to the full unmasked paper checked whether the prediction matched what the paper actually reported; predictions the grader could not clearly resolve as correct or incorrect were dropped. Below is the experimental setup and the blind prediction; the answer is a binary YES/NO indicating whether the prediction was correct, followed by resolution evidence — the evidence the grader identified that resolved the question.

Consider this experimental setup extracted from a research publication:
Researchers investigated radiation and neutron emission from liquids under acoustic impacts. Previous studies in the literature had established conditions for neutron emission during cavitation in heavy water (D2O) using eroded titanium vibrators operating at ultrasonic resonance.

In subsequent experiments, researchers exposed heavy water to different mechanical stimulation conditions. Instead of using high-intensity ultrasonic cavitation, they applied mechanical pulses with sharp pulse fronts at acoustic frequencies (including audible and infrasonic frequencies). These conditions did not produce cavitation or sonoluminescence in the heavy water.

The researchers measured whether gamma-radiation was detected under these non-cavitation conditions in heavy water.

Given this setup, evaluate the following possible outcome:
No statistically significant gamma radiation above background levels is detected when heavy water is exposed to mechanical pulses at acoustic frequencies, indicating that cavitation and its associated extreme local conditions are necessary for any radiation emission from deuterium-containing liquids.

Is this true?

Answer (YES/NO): NO